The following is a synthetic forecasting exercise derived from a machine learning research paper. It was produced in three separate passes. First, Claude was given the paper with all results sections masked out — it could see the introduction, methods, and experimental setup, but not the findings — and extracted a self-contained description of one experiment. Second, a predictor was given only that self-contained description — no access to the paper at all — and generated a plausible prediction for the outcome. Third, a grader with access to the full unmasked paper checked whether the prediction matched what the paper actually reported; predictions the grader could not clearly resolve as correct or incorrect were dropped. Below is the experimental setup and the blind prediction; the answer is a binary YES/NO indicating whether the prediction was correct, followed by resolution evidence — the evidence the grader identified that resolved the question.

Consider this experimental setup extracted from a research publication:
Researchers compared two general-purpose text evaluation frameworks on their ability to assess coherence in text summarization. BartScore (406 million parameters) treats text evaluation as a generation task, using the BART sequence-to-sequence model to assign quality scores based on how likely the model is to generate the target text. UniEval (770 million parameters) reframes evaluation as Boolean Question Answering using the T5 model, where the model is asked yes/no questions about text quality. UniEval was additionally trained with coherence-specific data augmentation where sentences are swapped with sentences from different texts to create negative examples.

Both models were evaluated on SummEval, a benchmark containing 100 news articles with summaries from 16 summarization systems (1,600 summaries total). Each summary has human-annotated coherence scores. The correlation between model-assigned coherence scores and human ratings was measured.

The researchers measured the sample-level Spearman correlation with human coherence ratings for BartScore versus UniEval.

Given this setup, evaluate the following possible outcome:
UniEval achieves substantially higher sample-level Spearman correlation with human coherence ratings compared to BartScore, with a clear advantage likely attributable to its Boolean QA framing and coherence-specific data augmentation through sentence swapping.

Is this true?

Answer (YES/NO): YES